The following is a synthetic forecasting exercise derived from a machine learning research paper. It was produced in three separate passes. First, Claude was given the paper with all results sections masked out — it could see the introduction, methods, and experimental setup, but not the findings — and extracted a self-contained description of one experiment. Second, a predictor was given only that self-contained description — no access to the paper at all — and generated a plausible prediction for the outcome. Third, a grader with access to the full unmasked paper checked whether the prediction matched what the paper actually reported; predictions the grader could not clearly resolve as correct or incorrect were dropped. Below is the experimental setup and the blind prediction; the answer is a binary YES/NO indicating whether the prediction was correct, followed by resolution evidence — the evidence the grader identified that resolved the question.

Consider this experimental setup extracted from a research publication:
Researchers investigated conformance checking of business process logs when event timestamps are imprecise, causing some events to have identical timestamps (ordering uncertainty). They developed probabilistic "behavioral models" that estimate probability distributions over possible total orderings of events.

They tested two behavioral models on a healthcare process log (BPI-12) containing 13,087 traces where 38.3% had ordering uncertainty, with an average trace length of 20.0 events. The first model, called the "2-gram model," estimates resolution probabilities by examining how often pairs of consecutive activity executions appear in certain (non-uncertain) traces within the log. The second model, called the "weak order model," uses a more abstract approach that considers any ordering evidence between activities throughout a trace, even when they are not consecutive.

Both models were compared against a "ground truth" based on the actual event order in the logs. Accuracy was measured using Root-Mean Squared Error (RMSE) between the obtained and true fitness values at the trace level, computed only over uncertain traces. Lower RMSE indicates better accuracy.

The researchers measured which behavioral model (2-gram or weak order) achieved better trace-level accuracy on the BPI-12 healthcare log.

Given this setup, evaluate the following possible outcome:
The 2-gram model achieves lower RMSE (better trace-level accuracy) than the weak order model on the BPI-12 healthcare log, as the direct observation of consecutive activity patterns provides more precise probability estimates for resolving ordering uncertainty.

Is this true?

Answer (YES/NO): NO